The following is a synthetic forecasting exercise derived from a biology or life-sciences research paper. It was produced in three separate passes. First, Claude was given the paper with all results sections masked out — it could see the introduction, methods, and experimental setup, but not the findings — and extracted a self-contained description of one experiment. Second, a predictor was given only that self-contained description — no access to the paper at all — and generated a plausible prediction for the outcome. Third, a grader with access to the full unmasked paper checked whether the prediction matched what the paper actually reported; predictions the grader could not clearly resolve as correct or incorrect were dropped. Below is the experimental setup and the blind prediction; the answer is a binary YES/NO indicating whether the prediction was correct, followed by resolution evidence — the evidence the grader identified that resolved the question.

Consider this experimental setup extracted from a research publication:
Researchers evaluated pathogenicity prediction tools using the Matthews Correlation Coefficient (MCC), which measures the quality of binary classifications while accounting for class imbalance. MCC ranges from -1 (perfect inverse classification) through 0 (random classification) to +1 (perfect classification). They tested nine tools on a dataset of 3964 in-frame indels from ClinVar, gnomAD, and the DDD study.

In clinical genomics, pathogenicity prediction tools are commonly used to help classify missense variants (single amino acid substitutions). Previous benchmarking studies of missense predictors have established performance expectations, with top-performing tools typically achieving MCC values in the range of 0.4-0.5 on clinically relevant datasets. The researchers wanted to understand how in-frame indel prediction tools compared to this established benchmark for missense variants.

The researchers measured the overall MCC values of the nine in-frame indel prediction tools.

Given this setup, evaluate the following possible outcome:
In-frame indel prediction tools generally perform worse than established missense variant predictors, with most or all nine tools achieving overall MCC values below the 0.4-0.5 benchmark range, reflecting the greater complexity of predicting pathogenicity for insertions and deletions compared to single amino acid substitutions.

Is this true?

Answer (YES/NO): NO